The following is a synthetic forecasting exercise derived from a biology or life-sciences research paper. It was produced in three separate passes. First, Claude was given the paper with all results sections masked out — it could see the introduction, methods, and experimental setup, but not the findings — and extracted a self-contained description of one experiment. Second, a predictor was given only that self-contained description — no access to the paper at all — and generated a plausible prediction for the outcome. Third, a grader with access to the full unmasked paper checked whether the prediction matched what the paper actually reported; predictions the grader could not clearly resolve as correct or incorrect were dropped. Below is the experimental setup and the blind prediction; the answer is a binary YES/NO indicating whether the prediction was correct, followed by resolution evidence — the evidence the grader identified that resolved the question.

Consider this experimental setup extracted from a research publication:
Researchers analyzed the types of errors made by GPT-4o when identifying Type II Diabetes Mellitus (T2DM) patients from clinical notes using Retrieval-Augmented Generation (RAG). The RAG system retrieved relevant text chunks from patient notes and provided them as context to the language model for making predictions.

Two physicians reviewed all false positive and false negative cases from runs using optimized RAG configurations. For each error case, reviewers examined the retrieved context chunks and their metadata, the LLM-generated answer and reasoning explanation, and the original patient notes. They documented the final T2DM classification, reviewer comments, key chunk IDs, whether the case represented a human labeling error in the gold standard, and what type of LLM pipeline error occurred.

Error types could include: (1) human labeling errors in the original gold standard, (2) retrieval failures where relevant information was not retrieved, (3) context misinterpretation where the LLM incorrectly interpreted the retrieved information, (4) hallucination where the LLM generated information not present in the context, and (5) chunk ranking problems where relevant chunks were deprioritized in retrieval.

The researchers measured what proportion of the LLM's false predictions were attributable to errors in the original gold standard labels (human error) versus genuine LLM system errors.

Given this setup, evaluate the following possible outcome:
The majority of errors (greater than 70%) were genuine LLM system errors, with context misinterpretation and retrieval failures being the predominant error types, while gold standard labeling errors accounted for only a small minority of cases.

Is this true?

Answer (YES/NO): NO